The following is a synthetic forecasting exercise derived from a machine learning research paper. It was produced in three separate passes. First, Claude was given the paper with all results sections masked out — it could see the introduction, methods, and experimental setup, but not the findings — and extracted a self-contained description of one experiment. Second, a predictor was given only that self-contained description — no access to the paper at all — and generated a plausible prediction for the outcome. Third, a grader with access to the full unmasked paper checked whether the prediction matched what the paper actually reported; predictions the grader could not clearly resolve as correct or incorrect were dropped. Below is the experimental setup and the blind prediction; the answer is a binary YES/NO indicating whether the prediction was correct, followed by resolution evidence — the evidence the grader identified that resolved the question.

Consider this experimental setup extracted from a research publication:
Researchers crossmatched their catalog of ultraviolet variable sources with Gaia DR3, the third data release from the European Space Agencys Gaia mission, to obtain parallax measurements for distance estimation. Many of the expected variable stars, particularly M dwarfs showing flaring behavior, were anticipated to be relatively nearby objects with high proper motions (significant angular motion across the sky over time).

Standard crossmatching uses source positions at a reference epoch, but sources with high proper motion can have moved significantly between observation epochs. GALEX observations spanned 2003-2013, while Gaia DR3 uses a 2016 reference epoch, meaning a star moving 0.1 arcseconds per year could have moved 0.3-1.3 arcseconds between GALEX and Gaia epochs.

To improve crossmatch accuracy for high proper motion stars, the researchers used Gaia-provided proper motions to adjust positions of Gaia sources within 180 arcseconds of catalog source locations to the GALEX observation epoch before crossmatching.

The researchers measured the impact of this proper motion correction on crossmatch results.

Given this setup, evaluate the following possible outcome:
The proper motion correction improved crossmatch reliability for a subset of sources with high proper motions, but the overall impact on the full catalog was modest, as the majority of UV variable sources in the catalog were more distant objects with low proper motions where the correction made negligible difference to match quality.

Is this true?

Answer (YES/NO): NO